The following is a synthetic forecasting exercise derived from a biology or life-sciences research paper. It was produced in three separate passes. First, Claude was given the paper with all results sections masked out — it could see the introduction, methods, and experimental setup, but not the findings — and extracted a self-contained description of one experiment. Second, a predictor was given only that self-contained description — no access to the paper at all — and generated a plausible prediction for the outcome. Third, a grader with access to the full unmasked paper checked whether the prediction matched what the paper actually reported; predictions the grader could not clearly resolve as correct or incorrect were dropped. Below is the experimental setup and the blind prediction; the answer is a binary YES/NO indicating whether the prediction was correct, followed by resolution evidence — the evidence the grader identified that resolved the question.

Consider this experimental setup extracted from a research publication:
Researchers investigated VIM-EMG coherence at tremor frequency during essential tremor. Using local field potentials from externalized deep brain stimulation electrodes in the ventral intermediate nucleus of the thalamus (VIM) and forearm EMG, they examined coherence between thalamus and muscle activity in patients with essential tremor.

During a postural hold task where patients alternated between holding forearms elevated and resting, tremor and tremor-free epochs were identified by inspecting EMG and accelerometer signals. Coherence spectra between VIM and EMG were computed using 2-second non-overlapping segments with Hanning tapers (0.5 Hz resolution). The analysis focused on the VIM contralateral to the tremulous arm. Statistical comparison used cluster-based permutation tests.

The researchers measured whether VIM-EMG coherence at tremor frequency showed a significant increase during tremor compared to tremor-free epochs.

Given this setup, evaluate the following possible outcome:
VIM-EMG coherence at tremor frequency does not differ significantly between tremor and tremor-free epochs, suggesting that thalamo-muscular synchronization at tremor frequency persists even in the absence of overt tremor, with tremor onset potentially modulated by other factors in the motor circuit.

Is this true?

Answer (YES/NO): YES